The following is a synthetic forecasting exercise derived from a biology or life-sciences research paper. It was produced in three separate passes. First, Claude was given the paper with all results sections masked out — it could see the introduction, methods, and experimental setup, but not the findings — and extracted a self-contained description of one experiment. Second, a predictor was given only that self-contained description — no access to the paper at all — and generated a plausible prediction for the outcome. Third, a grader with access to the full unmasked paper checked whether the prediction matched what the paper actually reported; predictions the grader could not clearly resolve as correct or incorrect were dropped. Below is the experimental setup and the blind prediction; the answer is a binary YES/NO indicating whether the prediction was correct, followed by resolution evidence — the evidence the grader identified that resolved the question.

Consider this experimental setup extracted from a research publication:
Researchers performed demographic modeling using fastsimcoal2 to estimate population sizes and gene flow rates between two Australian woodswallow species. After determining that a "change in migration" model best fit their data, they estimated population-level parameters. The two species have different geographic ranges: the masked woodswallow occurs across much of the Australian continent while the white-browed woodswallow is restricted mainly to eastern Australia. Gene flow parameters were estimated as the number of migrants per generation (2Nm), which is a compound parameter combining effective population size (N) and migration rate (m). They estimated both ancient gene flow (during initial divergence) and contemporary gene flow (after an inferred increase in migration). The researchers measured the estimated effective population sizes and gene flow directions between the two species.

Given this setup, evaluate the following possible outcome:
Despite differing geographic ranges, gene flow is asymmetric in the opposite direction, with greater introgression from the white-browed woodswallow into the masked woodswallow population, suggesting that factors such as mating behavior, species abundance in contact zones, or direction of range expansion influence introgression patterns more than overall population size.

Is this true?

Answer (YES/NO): YES